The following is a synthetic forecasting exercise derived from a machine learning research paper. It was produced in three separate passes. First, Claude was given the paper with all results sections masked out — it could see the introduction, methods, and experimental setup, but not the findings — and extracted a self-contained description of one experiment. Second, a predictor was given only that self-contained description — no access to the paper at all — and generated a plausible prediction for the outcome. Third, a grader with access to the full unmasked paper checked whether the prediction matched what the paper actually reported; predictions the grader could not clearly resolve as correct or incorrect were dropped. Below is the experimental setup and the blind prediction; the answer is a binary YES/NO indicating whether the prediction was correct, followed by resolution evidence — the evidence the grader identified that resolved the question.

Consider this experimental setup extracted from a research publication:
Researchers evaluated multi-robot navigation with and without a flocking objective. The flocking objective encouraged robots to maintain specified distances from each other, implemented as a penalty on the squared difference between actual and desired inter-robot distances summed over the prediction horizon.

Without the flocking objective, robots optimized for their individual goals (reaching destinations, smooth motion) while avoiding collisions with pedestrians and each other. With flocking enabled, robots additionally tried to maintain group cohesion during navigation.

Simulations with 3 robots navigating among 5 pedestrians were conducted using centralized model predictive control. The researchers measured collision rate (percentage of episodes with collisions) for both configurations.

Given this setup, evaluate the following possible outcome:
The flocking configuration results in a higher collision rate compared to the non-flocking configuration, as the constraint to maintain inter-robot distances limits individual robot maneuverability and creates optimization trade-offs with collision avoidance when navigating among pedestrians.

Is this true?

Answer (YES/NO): NO